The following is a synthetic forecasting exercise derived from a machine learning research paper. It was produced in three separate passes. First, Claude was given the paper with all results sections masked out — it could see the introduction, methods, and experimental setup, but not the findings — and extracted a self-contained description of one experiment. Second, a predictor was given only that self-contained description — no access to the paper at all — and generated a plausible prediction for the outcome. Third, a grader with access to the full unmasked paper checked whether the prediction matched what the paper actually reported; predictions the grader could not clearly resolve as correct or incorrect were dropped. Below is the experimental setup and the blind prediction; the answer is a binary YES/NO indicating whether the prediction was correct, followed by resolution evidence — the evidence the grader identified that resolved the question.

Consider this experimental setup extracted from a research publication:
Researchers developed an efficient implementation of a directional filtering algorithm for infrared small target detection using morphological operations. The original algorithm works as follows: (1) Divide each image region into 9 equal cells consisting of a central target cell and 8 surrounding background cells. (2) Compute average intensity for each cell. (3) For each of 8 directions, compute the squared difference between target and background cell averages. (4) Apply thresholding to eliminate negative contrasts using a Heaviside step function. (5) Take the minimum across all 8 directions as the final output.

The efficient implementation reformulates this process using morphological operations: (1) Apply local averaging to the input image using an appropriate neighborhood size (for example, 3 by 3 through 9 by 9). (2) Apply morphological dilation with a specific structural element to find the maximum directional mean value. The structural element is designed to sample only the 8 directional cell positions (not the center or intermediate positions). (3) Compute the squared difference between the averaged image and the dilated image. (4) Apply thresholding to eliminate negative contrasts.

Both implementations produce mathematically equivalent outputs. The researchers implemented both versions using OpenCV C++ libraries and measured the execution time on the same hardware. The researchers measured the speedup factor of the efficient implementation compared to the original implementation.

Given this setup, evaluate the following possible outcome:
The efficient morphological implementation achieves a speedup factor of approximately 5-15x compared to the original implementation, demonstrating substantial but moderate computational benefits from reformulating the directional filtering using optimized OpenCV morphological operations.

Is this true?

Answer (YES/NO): NO